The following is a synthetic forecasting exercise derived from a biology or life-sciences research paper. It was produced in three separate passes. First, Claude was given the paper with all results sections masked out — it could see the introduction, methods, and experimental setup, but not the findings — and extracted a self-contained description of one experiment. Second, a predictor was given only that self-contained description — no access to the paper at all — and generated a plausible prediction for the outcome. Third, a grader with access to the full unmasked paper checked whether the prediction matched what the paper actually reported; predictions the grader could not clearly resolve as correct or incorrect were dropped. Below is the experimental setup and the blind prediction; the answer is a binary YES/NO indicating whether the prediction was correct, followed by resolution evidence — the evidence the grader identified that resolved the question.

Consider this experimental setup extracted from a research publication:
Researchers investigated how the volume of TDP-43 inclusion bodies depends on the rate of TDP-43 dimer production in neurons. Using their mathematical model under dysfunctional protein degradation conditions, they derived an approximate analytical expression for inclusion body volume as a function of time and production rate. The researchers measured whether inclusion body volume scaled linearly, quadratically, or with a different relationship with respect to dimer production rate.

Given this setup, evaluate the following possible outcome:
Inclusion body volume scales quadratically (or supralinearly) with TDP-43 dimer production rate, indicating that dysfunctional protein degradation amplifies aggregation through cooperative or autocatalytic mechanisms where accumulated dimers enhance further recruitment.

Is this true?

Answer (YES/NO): NO